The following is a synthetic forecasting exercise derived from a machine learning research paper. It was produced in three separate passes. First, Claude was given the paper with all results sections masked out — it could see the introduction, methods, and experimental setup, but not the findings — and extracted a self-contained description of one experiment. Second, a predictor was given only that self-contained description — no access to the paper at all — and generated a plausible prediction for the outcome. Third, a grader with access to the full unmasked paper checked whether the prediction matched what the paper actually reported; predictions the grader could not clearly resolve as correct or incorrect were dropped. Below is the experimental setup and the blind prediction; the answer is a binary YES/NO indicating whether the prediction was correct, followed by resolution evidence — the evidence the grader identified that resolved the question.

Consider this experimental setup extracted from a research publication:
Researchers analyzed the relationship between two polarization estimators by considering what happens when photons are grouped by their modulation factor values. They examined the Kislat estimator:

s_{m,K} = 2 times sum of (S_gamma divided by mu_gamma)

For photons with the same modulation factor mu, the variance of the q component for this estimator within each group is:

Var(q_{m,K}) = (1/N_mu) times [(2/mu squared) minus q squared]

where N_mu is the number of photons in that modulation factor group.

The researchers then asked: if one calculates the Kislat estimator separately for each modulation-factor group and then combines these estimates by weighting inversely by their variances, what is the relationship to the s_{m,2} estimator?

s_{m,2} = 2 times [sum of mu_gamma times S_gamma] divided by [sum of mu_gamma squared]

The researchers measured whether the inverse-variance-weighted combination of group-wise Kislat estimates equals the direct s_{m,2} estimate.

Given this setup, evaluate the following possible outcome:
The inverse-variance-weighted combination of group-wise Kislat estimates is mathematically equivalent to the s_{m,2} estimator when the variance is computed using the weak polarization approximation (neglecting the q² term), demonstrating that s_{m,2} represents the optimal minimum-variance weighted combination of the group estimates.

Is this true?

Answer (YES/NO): YES